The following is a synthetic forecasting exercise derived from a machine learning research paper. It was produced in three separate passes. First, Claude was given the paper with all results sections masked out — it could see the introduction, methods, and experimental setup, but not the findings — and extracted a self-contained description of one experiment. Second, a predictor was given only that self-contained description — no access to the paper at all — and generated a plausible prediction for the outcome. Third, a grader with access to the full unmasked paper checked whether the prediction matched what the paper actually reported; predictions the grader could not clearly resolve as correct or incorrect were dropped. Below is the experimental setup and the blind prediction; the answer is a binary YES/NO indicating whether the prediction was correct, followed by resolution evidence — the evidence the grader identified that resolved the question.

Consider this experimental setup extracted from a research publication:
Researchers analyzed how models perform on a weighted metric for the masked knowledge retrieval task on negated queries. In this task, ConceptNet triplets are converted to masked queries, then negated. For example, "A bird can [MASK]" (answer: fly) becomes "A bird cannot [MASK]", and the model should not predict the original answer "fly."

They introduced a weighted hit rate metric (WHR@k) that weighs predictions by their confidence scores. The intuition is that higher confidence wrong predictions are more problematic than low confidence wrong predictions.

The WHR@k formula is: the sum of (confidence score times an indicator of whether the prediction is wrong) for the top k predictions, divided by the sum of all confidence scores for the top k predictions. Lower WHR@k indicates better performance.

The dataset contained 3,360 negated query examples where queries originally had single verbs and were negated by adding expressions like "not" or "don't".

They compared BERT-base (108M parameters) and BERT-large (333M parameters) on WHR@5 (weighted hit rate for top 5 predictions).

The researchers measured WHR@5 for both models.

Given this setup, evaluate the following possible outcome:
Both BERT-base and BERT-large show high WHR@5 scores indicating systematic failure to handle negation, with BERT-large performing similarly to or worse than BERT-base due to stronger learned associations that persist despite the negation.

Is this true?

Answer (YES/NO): YES